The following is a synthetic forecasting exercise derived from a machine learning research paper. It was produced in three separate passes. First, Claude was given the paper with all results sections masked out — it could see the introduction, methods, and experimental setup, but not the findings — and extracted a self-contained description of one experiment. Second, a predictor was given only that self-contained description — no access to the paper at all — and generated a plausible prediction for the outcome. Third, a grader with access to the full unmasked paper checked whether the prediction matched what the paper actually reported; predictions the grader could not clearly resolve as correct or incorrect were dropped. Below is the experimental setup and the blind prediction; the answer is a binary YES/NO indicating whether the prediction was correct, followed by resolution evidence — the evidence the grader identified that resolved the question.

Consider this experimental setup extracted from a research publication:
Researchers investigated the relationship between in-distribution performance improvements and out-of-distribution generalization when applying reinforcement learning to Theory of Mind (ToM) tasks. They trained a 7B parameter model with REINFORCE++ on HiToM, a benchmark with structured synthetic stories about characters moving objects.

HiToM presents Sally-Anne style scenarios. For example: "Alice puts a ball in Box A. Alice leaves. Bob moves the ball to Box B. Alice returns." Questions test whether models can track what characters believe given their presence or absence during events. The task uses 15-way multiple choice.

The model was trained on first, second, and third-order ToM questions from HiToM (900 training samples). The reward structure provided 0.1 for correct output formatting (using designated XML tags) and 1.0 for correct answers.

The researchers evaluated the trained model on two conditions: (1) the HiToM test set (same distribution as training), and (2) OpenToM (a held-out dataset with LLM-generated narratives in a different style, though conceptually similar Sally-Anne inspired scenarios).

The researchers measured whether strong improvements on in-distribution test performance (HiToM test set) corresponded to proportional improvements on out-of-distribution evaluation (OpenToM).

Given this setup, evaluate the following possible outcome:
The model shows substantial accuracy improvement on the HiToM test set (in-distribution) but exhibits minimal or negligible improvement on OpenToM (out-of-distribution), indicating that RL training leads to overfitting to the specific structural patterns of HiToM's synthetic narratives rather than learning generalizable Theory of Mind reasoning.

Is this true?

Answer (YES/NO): YES